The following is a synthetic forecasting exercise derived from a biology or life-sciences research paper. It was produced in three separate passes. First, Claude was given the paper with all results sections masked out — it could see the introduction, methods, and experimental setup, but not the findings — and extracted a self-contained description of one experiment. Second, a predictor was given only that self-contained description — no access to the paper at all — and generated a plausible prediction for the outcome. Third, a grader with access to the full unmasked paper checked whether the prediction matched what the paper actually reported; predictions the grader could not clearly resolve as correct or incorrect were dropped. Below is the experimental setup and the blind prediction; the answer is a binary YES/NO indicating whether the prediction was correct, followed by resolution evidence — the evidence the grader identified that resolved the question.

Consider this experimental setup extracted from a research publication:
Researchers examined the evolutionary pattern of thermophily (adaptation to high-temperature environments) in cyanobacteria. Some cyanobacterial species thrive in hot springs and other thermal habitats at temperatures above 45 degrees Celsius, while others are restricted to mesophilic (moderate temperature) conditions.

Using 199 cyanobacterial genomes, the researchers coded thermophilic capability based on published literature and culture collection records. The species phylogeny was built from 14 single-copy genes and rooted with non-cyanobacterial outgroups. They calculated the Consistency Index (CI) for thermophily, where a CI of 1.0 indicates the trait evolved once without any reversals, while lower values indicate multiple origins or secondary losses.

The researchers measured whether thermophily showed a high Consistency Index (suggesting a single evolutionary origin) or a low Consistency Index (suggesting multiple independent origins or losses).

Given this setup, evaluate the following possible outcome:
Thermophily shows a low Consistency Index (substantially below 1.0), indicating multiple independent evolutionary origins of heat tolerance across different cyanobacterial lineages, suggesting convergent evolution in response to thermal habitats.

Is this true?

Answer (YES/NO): NO